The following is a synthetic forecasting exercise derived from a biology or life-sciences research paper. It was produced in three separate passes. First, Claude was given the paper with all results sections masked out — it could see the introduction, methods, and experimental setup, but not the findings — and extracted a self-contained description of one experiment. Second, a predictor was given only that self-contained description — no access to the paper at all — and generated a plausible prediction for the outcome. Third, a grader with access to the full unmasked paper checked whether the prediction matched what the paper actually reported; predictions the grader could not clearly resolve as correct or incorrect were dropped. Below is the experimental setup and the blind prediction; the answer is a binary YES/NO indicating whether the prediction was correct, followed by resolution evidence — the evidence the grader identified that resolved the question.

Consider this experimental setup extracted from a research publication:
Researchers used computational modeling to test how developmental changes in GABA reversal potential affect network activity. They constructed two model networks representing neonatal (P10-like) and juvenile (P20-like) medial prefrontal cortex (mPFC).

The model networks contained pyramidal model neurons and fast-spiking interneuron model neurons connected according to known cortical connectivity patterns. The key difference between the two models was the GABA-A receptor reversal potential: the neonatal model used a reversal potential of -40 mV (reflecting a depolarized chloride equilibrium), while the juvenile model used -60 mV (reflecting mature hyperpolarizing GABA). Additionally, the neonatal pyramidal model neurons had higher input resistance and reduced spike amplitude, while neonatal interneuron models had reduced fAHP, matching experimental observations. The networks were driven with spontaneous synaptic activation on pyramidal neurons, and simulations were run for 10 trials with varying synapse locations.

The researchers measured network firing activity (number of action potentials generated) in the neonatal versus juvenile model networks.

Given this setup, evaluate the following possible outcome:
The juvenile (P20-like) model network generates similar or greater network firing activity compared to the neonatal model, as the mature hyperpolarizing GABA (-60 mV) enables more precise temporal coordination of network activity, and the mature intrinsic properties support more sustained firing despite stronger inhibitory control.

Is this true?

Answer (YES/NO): YES